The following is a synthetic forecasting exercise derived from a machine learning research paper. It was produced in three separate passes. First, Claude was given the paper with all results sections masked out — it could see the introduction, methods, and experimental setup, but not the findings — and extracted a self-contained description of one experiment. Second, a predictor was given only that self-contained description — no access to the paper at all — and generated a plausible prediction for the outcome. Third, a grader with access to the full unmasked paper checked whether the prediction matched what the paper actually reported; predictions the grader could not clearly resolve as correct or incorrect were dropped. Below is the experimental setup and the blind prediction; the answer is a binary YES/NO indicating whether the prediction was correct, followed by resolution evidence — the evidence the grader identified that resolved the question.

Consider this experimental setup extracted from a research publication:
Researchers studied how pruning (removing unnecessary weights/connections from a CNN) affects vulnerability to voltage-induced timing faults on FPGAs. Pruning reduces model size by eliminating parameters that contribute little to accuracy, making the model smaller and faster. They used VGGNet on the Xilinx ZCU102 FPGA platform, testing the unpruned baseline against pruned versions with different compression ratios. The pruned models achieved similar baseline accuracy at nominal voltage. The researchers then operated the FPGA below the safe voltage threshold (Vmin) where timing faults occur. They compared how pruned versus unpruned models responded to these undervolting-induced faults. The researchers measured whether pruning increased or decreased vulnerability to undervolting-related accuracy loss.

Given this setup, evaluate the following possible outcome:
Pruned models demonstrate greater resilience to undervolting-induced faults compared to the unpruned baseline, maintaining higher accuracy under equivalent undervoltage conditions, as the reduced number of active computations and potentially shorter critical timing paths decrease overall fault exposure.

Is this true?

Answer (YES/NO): NO